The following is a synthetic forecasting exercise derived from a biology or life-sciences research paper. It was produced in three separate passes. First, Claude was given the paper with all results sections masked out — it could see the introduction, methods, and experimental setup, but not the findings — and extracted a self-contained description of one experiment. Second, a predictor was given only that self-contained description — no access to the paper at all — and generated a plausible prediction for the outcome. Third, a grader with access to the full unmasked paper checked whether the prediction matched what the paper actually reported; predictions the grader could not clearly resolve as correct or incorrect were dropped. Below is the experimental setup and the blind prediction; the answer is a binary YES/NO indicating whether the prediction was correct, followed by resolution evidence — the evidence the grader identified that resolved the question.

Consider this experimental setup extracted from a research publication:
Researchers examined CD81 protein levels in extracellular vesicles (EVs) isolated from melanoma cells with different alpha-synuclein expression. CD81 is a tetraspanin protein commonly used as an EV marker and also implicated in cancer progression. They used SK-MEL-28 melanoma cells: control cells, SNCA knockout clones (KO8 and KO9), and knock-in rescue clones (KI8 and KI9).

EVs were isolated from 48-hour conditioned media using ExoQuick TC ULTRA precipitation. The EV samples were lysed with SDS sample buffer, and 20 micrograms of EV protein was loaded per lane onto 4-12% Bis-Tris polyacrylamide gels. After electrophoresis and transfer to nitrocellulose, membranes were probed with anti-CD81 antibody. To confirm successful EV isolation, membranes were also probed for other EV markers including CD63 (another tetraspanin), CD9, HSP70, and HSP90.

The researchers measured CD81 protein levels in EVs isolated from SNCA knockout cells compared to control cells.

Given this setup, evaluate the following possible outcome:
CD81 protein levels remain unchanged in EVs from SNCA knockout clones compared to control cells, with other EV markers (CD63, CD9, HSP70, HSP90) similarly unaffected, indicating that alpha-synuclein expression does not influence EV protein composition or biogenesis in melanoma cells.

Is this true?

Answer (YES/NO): NO